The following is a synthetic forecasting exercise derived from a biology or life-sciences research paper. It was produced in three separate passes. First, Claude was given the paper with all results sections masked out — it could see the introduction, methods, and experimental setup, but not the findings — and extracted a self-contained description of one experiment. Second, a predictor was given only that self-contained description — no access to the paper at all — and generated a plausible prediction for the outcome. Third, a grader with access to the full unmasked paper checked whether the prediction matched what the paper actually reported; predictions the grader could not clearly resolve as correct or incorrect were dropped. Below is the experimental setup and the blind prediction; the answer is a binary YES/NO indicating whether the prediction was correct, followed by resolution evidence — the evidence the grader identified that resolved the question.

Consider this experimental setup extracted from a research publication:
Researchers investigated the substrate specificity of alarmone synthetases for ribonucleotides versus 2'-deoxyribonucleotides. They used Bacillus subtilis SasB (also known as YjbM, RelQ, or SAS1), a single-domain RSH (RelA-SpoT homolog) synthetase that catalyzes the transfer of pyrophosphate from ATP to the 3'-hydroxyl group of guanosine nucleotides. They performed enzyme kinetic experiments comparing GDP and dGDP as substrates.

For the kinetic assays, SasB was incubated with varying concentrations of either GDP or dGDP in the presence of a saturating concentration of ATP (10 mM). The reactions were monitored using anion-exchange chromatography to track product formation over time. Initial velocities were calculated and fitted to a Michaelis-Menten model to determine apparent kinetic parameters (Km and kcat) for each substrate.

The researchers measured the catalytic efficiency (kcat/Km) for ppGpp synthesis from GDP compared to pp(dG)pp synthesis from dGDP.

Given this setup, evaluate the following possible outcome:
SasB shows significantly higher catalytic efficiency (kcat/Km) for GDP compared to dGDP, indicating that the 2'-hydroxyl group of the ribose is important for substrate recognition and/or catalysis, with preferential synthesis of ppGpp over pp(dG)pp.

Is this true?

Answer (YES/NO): YES